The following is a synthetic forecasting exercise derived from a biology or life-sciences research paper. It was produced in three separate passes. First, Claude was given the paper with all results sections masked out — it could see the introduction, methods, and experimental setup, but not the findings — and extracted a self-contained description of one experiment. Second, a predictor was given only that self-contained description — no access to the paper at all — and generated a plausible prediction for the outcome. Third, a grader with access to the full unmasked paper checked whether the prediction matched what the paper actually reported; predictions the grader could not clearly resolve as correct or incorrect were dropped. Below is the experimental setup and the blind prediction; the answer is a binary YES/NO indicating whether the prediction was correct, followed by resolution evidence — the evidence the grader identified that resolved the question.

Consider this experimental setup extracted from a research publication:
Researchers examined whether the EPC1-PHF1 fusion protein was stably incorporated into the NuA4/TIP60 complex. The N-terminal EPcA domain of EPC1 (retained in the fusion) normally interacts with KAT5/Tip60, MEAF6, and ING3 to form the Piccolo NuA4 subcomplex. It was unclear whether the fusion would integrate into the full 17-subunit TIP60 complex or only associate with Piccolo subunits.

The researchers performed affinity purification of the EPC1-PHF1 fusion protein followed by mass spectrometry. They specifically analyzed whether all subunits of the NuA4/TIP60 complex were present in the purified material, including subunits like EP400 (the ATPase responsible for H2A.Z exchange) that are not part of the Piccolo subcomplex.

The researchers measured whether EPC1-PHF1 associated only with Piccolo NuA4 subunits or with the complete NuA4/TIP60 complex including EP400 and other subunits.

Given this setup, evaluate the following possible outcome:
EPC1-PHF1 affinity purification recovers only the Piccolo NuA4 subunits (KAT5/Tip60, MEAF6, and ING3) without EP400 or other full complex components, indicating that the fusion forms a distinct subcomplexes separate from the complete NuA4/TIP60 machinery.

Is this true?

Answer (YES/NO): NO